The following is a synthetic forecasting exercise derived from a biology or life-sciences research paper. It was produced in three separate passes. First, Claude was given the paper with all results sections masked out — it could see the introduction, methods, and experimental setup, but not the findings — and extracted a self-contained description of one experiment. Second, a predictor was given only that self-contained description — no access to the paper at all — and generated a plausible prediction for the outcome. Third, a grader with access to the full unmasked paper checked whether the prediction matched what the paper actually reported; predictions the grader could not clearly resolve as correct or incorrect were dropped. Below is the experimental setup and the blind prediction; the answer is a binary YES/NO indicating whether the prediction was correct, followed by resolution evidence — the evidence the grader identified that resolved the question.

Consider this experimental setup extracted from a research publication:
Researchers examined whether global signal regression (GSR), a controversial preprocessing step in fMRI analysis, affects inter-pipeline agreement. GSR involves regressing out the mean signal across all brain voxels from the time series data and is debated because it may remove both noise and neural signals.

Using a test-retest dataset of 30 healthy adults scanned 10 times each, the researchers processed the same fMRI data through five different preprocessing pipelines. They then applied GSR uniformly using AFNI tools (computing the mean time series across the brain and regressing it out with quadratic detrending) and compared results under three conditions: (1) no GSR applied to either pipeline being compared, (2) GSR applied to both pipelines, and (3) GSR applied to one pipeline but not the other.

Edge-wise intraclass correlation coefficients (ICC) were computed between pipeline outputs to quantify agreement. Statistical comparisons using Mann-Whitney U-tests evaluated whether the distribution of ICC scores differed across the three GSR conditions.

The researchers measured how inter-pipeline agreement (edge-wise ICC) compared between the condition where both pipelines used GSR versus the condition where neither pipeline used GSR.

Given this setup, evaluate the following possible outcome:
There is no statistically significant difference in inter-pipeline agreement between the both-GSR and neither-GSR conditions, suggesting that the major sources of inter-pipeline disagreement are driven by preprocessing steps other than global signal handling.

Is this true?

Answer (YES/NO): NO